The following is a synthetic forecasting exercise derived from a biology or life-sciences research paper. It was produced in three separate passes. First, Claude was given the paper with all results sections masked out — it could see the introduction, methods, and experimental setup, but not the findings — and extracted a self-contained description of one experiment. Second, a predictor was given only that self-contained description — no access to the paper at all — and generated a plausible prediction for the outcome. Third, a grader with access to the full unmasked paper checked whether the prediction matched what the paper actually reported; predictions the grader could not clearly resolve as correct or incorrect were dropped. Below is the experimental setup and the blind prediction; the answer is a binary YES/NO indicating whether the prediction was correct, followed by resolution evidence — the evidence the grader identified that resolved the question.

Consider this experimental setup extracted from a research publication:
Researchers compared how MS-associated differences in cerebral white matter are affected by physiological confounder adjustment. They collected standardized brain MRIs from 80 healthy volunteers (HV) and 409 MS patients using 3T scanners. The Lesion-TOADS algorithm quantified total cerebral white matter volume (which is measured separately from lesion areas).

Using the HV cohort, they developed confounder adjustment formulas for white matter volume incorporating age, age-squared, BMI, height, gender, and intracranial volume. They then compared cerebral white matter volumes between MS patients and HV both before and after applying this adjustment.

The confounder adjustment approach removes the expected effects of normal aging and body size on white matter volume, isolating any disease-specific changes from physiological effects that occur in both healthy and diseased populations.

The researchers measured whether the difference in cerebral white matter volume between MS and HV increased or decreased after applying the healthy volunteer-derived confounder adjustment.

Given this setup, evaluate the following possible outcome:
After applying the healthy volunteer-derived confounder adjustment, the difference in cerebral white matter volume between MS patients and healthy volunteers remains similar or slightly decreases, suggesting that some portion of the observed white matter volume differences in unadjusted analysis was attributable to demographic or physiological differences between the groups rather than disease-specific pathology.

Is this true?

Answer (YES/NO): NO